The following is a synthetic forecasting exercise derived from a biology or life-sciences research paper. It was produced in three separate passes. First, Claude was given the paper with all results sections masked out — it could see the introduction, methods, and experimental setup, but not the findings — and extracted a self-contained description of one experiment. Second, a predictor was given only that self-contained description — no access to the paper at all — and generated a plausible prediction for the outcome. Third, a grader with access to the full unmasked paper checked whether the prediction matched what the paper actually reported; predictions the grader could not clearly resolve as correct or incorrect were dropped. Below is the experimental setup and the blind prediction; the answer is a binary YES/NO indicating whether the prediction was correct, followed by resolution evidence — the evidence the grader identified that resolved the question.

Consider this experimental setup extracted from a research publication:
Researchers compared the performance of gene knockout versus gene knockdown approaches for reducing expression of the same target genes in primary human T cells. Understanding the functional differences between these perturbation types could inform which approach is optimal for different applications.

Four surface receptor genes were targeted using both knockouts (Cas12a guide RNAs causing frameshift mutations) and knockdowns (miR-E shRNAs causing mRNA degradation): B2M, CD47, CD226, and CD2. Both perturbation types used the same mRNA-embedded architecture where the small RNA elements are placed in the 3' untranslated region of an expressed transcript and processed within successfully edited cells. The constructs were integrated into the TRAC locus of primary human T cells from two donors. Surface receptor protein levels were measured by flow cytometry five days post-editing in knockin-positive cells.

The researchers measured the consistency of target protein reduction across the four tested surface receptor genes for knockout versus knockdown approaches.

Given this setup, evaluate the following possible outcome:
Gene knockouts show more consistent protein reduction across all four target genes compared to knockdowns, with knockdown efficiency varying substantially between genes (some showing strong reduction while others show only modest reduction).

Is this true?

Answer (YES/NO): NO